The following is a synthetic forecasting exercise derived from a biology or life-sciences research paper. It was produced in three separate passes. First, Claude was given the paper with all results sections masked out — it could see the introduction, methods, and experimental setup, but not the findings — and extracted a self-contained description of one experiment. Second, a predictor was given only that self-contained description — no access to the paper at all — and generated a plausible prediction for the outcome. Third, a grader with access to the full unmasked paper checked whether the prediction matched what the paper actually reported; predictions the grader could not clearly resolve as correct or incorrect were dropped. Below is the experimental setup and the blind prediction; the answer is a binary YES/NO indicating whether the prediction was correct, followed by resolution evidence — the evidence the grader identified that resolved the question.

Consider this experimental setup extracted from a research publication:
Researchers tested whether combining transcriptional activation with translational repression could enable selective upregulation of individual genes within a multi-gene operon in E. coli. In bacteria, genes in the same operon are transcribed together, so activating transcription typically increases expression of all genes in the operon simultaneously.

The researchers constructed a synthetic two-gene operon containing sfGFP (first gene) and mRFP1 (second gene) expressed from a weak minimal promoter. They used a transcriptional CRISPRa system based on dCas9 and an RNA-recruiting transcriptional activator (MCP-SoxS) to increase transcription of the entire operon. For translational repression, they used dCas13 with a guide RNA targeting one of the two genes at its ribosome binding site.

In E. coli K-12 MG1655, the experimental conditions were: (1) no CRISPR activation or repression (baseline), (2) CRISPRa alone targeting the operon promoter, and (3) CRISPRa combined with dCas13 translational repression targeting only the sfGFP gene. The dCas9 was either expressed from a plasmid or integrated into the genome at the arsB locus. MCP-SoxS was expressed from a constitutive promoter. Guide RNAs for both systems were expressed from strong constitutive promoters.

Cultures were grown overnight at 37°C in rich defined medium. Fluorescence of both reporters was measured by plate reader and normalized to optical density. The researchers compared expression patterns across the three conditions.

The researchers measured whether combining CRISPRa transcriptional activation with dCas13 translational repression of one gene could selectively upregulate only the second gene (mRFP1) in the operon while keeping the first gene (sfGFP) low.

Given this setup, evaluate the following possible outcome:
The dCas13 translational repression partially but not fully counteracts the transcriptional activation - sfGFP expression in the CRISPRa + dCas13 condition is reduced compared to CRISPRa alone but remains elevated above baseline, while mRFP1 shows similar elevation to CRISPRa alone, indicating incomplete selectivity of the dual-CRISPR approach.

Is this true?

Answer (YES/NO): NO